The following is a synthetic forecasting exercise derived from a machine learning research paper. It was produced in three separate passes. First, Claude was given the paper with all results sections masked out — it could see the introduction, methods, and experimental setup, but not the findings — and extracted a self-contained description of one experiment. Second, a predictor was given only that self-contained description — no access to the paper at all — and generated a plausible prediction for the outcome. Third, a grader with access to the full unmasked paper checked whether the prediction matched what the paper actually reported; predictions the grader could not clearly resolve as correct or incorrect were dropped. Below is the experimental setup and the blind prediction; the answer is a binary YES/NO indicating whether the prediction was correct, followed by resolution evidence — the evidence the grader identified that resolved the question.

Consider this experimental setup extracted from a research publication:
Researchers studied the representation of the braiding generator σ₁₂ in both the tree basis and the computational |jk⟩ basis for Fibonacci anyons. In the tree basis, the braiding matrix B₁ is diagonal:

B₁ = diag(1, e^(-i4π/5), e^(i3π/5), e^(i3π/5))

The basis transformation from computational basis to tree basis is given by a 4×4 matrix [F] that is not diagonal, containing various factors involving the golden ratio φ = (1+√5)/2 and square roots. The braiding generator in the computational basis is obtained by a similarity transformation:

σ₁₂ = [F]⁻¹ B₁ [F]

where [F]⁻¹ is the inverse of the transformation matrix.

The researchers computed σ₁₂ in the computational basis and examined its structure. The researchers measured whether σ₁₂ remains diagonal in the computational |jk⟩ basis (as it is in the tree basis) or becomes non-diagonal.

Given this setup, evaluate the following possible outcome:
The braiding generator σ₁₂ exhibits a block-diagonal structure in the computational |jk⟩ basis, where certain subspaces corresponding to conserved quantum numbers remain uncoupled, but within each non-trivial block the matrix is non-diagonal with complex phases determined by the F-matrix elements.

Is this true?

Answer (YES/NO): YES